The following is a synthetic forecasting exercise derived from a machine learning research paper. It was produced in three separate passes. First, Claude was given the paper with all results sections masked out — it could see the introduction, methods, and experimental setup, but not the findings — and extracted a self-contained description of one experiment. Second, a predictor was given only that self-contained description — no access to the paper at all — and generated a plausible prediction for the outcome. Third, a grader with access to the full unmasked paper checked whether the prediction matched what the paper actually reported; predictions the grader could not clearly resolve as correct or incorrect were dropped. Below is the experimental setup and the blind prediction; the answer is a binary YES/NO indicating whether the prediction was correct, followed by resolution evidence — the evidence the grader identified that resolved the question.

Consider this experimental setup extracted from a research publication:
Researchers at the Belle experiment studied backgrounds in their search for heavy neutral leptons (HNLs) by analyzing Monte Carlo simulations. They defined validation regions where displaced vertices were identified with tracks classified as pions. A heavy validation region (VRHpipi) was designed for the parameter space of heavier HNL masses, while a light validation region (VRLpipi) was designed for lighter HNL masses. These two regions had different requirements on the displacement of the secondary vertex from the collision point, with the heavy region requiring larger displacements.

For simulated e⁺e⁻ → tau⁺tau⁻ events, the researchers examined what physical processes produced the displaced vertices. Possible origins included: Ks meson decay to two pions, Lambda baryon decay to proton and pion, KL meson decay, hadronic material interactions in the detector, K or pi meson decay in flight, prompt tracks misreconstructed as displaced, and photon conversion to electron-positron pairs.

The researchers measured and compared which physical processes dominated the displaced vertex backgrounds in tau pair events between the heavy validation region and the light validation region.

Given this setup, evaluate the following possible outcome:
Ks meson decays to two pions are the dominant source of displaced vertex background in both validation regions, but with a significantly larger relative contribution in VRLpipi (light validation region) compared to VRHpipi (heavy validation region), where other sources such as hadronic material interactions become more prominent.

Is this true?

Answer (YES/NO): NO